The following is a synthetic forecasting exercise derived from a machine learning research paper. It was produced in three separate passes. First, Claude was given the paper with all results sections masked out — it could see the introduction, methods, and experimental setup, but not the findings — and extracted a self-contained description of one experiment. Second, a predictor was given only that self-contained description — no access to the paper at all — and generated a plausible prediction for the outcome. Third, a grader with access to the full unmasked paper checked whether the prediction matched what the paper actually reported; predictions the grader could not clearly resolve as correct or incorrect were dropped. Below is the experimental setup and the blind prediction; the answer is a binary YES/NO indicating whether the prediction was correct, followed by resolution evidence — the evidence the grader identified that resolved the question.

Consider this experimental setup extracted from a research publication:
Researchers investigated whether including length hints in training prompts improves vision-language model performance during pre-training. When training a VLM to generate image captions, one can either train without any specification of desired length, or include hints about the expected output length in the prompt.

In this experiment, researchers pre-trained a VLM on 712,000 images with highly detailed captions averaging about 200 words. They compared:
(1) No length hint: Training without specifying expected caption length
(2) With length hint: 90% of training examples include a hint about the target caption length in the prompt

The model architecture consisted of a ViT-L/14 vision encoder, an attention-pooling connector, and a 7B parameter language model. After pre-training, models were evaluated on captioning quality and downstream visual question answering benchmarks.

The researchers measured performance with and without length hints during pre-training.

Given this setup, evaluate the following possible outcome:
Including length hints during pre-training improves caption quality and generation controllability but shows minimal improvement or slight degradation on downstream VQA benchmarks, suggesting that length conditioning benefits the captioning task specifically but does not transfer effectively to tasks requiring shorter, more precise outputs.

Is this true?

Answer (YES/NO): NO